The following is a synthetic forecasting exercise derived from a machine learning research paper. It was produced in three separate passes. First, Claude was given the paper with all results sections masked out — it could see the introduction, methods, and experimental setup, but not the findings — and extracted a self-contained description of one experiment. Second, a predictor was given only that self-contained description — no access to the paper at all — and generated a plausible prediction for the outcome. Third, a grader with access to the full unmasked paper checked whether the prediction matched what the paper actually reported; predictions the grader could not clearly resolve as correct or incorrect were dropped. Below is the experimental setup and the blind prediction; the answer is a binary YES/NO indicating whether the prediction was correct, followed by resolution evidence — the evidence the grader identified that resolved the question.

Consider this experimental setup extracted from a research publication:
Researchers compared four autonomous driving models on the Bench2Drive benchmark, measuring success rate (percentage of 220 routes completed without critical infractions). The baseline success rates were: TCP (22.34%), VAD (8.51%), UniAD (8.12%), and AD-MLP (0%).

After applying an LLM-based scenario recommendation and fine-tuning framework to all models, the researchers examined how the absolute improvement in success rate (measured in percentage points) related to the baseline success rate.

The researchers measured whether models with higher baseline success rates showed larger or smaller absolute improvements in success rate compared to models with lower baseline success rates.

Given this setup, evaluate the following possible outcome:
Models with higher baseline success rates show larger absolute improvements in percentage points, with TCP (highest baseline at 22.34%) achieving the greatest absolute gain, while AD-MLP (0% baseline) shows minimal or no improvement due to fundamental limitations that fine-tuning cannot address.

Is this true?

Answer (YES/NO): YES